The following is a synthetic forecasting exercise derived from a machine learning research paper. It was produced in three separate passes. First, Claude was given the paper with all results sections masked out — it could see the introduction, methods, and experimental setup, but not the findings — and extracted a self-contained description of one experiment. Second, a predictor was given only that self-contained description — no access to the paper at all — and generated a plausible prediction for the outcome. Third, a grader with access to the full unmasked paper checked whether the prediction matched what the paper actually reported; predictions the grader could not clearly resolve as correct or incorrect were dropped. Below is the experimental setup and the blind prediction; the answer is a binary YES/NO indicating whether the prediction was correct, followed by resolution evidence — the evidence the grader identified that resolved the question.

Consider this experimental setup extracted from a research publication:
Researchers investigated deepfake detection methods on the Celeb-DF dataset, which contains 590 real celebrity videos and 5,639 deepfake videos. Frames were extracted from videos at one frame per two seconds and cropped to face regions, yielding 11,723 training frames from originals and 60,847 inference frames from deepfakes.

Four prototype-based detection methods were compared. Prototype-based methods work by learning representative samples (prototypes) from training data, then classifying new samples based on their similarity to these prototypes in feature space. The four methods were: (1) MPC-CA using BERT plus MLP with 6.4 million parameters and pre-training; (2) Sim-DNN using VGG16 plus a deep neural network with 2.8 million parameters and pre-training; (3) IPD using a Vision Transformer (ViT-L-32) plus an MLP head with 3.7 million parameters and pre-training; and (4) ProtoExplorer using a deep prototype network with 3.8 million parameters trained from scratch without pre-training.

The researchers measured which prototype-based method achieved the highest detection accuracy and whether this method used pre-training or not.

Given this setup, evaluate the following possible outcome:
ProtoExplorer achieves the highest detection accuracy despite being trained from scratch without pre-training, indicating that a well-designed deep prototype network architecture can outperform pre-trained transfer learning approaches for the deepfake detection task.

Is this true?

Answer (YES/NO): YES